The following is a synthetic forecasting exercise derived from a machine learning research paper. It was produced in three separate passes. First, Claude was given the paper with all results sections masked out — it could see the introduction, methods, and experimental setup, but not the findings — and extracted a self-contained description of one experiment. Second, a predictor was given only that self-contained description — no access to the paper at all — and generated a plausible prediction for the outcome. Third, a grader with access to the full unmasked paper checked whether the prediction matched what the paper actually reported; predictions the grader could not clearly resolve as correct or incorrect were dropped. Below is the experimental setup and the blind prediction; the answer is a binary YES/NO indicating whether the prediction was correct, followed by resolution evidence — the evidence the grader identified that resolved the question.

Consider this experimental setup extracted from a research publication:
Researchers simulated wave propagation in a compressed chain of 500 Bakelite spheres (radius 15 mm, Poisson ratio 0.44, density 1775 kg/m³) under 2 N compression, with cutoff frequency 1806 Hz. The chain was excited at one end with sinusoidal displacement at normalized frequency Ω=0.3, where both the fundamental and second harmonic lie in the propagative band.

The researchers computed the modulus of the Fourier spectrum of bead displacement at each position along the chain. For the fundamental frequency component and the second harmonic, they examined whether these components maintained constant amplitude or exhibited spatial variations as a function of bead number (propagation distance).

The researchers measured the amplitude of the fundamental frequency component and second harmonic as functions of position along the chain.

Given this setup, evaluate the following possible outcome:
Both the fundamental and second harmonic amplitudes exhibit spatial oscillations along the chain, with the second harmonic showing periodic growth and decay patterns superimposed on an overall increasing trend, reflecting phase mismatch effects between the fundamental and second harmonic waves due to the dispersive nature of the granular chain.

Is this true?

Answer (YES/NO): NO